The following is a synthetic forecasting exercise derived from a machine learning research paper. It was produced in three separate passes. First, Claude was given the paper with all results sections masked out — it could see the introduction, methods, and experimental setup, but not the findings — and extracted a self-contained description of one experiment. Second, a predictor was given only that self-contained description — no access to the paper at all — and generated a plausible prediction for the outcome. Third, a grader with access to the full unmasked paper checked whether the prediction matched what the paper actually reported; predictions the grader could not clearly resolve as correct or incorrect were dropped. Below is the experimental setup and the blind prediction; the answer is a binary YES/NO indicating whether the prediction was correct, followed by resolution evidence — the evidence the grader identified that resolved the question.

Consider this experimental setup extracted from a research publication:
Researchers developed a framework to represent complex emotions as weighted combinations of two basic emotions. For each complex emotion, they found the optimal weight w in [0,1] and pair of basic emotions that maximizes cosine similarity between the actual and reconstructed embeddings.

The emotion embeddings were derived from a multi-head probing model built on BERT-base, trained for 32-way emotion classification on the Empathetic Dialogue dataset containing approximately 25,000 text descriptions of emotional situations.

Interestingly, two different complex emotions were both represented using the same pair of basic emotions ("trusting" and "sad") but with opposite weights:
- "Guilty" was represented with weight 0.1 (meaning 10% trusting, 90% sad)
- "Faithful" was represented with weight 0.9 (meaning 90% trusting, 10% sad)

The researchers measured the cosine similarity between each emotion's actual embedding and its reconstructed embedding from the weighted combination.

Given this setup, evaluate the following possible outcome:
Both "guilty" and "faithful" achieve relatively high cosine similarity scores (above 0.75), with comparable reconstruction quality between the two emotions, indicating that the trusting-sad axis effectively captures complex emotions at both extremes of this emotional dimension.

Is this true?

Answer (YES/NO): NO